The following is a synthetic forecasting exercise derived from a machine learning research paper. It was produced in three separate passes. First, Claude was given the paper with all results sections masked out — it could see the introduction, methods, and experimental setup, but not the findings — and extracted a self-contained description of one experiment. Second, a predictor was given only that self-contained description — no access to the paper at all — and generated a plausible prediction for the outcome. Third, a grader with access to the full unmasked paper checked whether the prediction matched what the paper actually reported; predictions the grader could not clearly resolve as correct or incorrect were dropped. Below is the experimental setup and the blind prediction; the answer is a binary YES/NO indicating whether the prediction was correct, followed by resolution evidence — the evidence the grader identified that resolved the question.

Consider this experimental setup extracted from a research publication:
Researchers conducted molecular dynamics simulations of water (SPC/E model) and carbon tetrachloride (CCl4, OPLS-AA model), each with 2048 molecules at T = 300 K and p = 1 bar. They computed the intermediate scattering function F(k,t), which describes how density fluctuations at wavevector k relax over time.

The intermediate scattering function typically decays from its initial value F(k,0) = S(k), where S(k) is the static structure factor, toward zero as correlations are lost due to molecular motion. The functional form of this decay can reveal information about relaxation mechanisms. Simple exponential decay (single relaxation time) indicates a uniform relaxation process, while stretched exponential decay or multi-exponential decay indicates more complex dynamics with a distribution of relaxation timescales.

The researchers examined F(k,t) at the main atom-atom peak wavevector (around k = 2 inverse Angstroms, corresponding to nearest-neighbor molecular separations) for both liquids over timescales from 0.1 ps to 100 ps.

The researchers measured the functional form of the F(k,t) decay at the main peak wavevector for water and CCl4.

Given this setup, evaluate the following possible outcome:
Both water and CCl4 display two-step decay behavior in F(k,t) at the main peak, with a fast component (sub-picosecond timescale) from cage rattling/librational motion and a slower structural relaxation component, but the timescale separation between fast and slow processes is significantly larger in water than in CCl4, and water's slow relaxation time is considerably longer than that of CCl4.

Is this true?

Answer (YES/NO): NO